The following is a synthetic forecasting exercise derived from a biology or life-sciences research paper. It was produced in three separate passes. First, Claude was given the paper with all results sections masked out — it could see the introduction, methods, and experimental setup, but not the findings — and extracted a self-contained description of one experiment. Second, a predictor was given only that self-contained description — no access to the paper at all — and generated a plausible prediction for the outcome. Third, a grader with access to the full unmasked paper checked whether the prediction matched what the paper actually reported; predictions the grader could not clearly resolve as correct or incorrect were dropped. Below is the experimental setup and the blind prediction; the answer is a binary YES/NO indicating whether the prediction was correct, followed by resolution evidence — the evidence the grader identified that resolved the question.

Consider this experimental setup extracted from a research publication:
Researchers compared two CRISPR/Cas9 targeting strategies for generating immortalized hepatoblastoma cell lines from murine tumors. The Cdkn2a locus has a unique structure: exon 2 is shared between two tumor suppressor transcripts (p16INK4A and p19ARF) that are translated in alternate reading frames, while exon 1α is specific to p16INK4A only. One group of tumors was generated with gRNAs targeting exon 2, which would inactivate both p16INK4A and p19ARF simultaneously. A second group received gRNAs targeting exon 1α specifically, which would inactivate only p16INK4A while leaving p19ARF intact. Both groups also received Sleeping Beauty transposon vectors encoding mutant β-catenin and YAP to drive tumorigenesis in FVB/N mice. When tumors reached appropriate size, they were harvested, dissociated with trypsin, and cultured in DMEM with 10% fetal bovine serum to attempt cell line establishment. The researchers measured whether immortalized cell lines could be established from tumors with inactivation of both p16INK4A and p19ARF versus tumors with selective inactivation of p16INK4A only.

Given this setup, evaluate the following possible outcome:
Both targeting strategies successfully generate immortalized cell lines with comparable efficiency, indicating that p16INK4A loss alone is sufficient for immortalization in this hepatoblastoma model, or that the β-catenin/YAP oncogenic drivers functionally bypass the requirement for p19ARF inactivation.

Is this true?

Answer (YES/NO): YES